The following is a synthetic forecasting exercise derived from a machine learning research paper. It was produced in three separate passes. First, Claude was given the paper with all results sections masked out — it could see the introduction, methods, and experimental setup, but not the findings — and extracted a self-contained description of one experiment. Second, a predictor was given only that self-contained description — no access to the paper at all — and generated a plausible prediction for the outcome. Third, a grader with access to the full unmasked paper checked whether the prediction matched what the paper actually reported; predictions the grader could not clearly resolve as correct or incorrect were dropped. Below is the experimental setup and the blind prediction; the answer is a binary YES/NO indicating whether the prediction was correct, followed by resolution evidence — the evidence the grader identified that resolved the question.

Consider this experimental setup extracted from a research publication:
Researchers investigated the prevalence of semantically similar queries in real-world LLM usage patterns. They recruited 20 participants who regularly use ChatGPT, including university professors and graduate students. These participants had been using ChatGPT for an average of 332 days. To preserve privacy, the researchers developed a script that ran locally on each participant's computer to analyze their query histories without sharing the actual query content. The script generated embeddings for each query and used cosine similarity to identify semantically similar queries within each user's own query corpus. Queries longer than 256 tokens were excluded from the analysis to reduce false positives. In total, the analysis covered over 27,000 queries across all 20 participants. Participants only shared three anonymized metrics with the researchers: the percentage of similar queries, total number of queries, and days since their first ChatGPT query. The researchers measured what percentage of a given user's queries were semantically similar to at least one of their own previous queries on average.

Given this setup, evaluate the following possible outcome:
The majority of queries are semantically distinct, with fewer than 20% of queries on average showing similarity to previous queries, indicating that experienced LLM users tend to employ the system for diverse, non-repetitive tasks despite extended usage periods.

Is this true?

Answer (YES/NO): NO